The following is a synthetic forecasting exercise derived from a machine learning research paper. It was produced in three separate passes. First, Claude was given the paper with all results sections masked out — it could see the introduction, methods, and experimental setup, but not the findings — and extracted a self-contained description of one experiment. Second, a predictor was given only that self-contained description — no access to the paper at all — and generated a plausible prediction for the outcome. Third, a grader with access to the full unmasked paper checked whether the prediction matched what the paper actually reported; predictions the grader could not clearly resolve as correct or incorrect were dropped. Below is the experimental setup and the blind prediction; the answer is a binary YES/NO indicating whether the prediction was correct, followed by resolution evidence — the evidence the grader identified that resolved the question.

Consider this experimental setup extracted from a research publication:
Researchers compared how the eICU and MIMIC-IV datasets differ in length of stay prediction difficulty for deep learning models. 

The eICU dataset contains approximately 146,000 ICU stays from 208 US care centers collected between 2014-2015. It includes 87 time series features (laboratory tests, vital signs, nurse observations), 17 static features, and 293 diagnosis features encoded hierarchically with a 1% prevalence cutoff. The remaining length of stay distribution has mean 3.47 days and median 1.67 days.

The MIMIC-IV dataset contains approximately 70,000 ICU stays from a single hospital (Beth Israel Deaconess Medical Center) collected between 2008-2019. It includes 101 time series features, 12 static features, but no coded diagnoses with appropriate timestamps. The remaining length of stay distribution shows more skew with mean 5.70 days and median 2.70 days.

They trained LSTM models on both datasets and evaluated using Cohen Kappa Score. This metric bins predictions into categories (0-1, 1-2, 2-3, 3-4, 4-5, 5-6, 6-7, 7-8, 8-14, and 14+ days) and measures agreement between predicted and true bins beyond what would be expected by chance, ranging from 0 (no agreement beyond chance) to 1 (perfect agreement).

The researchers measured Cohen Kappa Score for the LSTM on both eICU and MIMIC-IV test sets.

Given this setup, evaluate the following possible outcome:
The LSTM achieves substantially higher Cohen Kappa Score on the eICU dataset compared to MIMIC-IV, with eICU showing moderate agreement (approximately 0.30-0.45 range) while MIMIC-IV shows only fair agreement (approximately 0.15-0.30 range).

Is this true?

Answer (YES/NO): NO